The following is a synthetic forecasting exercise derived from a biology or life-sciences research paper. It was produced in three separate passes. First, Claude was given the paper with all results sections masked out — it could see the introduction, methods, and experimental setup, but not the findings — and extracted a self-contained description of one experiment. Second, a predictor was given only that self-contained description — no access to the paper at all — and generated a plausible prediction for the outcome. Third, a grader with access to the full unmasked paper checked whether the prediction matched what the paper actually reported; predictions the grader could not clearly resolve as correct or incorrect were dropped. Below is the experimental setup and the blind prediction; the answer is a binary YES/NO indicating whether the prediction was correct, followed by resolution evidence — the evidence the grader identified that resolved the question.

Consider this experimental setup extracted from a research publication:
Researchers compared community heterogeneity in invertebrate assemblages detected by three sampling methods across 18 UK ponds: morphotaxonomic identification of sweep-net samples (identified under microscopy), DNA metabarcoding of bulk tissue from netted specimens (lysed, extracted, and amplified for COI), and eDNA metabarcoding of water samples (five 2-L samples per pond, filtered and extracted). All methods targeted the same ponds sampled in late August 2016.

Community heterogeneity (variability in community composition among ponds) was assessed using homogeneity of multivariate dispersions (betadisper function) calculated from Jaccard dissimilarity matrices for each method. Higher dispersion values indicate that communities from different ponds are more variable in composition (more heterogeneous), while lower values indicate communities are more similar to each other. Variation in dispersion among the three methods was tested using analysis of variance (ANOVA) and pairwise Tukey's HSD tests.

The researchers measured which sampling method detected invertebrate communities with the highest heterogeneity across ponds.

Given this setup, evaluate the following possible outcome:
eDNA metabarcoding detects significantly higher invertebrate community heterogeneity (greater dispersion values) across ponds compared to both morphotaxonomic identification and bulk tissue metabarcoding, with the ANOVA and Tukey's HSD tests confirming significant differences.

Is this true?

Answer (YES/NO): NO